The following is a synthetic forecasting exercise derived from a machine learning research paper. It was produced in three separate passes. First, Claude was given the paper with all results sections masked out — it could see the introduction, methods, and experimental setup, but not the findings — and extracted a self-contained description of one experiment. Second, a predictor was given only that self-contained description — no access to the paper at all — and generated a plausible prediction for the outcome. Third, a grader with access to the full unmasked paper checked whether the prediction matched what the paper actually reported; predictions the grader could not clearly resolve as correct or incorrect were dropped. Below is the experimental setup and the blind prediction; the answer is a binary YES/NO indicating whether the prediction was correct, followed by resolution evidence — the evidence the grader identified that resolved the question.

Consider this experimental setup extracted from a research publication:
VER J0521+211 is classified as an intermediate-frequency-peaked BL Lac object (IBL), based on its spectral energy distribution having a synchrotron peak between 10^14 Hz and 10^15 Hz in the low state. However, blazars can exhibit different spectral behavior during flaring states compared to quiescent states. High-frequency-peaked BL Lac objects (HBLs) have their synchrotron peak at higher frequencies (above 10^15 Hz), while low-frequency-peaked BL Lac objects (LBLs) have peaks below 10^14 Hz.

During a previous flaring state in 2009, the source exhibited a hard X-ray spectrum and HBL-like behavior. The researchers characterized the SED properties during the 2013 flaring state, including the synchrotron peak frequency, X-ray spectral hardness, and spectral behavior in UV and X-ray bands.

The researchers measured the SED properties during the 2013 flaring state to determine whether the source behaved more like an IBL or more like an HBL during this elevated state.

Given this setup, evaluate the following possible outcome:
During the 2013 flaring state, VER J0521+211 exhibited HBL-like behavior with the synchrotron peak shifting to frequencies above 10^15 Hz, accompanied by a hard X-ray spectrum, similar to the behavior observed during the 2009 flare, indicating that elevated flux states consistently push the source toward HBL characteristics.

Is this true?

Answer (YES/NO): NO